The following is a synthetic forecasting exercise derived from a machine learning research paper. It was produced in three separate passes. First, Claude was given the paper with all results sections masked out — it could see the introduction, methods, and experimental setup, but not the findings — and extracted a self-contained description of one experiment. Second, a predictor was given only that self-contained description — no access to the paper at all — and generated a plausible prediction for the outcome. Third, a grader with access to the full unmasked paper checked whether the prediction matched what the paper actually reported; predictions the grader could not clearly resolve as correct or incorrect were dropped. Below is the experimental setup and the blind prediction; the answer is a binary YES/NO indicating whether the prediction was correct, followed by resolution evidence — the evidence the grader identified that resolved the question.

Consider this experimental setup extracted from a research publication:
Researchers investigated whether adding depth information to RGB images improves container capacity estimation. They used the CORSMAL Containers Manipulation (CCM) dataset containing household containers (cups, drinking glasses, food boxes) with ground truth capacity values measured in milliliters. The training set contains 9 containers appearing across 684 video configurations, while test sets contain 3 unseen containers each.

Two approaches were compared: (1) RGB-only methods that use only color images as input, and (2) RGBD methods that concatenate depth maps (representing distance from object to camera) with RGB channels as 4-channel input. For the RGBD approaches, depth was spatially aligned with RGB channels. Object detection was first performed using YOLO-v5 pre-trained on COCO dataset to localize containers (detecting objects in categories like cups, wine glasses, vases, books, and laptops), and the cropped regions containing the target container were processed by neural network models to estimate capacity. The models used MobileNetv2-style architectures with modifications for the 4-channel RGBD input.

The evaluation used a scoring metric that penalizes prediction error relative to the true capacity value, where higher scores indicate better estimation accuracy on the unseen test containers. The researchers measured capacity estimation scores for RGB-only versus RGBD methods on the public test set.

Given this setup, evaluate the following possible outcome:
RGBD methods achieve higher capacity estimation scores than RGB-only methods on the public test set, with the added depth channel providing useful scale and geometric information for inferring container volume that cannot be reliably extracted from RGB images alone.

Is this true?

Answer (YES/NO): NO